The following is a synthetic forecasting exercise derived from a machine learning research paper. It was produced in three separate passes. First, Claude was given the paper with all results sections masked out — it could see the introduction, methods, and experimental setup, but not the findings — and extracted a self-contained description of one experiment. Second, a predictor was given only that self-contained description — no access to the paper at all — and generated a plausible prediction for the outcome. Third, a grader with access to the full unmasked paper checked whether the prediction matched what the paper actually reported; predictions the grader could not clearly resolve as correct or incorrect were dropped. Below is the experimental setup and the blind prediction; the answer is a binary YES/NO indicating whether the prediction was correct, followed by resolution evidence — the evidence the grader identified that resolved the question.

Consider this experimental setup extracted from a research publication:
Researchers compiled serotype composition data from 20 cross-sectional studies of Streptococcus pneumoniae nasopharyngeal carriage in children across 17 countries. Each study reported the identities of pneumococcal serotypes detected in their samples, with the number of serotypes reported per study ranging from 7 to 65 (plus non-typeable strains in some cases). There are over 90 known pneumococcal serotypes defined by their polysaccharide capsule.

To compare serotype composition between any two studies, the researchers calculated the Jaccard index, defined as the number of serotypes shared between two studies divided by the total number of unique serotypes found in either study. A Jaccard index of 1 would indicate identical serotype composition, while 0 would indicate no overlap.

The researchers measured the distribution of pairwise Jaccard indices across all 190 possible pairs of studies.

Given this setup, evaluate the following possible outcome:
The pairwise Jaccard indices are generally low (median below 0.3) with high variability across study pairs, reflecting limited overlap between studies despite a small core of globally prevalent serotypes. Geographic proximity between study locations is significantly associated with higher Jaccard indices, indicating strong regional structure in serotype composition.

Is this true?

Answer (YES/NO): NO